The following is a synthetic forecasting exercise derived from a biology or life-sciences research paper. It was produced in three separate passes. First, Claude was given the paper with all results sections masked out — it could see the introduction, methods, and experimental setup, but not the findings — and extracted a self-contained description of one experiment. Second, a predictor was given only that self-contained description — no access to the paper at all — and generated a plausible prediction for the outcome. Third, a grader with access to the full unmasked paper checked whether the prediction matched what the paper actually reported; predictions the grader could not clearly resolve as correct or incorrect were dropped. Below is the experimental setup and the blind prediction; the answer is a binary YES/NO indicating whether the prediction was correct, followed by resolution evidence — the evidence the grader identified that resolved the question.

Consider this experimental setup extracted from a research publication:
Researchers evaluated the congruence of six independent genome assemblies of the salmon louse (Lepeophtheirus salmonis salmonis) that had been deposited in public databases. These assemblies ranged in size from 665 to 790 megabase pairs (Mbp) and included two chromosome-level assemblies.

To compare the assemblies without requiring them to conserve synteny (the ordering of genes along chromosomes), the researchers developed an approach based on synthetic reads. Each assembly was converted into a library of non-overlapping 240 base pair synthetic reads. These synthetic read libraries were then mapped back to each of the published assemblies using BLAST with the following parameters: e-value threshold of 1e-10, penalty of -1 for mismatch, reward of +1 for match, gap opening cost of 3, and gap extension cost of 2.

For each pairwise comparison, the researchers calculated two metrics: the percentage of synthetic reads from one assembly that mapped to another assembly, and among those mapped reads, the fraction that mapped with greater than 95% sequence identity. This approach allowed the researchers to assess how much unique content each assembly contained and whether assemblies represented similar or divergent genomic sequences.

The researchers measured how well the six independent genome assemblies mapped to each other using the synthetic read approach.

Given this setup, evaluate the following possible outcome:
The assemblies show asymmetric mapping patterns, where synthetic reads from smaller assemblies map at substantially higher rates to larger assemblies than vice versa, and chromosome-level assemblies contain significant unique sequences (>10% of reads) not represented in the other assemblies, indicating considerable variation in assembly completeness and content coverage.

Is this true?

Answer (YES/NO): NO